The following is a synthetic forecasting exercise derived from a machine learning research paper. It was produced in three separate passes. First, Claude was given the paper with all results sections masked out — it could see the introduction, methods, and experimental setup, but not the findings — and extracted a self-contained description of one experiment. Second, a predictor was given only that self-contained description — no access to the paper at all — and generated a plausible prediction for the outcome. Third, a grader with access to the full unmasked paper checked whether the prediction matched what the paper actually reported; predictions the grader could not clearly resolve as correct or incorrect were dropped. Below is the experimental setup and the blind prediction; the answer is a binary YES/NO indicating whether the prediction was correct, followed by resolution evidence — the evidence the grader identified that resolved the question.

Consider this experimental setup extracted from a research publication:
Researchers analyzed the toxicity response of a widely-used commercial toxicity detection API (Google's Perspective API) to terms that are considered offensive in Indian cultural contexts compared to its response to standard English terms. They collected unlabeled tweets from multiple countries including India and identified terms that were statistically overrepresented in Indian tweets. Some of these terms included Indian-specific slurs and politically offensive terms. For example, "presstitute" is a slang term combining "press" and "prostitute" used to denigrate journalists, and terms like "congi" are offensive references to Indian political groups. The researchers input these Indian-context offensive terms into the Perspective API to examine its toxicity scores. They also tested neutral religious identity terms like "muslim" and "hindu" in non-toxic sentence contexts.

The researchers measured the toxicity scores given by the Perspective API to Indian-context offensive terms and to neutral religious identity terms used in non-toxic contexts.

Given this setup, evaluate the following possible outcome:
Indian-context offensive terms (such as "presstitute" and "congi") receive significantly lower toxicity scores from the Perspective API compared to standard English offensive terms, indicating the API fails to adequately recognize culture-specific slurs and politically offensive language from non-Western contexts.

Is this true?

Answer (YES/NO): YES